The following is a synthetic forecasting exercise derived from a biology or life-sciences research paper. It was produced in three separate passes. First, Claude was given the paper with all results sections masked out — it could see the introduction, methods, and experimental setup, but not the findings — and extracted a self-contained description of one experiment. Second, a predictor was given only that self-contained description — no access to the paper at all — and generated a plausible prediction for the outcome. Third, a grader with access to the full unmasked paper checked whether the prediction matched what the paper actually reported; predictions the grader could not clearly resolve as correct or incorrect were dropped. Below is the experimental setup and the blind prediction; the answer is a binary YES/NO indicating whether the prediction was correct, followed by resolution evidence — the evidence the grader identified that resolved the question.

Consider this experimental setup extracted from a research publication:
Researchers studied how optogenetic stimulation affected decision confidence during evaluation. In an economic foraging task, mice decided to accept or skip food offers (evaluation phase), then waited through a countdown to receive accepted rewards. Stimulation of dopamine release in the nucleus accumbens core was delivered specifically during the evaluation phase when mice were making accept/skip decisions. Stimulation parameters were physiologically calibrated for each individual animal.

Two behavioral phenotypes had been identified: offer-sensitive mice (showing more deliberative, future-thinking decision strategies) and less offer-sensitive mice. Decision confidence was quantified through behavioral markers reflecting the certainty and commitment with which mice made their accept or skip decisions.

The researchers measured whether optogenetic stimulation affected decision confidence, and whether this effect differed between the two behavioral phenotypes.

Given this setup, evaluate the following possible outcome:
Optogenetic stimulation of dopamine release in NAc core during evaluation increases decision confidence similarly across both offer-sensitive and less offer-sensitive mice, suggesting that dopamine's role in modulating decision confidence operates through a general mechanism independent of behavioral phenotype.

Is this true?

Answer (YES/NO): NO